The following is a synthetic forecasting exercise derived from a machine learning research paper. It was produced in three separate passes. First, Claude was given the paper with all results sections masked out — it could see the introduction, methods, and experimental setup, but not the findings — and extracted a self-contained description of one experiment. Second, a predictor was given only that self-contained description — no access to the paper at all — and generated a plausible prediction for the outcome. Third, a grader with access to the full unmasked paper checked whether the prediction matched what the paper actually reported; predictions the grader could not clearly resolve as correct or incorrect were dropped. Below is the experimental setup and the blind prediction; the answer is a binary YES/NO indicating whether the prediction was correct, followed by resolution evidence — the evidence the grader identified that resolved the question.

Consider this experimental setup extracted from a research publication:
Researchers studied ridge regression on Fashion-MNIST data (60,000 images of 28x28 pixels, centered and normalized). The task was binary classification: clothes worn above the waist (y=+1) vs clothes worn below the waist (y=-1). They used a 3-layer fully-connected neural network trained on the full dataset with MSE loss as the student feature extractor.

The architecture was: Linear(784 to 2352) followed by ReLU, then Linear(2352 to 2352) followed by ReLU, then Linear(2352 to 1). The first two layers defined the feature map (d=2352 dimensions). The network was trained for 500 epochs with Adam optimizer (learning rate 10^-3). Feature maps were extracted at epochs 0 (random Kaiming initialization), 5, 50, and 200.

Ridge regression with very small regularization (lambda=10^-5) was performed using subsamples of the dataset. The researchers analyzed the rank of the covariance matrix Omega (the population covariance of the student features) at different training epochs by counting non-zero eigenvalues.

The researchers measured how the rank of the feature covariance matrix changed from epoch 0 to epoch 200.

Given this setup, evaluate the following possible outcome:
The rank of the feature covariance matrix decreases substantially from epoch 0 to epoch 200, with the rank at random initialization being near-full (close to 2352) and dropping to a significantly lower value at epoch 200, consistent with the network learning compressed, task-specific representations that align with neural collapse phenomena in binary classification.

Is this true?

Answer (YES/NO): YES